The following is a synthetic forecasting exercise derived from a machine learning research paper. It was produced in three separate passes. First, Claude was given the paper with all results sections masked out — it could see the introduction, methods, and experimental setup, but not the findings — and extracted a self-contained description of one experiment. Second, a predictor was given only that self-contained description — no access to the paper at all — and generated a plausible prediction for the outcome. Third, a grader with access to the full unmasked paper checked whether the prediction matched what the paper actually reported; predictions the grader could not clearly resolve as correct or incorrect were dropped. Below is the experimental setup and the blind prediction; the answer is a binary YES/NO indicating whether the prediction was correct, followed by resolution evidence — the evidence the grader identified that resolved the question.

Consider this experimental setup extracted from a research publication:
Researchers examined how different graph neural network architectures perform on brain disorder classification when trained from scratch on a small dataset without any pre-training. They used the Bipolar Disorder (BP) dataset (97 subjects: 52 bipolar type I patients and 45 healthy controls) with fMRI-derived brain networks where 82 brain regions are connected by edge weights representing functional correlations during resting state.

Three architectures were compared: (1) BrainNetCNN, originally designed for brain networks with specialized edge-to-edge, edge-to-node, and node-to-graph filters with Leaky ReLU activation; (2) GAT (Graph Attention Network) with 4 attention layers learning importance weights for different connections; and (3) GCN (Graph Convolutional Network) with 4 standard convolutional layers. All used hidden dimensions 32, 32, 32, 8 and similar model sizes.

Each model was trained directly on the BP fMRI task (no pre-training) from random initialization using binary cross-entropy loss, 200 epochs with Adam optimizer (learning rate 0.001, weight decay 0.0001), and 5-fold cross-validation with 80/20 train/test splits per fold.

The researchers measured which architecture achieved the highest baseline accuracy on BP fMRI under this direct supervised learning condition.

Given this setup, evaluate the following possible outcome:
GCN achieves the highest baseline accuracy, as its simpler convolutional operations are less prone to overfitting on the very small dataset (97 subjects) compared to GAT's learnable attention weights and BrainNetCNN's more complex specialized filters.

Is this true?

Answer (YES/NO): YES